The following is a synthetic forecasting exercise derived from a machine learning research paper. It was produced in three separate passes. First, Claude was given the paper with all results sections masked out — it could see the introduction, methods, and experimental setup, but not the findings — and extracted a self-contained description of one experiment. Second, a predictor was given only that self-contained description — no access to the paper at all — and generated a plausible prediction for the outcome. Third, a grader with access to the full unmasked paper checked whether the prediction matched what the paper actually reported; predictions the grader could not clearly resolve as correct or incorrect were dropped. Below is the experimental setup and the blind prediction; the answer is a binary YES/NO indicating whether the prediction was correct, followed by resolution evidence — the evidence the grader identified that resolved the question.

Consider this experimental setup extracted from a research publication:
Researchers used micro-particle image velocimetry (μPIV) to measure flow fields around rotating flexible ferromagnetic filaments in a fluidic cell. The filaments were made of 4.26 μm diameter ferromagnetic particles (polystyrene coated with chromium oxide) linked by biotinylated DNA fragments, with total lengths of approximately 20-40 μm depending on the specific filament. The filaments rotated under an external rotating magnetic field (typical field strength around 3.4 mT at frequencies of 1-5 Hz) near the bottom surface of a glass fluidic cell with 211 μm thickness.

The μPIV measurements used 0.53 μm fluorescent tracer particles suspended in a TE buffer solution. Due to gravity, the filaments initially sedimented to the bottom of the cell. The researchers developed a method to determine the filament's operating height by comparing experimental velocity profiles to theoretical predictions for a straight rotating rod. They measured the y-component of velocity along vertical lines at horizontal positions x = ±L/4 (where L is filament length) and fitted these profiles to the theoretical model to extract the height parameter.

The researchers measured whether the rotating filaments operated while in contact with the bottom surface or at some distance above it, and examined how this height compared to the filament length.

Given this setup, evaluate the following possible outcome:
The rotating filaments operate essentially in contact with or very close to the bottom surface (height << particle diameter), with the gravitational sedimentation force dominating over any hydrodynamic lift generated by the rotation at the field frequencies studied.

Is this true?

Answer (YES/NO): NO